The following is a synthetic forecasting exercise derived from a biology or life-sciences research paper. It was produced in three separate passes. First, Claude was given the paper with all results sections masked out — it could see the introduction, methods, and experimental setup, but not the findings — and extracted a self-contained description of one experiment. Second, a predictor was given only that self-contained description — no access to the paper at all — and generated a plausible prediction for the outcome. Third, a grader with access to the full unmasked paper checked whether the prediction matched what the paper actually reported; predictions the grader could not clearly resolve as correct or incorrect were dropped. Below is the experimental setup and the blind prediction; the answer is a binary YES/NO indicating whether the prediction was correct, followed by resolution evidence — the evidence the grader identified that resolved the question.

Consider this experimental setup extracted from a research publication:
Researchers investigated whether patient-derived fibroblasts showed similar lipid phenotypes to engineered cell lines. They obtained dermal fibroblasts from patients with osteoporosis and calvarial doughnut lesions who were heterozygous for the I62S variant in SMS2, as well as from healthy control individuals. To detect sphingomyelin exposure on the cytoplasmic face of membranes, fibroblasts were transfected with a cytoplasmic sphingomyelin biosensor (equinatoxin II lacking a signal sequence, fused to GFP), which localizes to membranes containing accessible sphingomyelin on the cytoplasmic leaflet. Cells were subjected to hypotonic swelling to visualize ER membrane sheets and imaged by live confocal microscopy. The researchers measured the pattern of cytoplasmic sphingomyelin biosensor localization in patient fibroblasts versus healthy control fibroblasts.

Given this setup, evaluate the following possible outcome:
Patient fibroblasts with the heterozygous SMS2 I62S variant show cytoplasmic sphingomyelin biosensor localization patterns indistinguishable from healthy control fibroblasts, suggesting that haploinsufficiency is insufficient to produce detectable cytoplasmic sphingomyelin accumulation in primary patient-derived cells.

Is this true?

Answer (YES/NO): NO